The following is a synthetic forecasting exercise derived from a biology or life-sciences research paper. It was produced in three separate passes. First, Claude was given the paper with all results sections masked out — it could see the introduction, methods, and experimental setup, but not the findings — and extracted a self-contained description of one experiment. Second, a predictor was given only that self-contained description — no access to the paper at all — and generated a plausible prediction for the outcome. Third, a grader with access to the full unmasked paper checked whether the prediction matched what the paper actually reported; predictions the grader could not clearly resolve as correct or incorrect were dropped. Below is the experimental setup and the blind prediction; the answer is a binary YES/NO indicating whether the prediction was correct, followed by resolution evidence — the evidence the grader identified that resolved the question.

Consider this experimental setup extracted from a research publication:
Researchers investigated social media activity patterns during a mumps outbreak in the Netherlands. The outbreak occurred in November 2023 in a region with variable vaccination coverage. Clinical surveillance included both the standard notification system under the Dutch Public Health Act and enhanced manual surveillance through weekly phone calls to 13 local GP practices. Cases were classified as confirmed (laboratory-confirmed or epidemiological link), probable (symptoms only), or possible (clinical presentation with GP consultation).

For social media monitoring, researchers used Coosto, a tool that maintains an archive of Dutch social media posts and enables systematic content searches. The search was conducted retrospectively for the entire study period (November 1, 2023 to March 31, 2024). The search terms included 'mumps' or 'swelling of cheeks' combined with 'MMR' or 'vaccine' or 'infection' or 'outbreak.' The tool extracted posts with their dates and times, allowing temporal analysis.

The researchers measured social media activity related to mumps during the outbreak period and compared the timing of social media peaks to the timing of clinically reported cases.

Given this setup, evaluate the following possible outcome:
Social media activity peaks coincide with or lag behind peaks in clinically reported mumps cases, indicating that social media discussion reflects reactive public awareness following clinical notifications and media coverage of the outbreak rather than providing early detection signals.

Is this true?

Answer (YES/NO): NO